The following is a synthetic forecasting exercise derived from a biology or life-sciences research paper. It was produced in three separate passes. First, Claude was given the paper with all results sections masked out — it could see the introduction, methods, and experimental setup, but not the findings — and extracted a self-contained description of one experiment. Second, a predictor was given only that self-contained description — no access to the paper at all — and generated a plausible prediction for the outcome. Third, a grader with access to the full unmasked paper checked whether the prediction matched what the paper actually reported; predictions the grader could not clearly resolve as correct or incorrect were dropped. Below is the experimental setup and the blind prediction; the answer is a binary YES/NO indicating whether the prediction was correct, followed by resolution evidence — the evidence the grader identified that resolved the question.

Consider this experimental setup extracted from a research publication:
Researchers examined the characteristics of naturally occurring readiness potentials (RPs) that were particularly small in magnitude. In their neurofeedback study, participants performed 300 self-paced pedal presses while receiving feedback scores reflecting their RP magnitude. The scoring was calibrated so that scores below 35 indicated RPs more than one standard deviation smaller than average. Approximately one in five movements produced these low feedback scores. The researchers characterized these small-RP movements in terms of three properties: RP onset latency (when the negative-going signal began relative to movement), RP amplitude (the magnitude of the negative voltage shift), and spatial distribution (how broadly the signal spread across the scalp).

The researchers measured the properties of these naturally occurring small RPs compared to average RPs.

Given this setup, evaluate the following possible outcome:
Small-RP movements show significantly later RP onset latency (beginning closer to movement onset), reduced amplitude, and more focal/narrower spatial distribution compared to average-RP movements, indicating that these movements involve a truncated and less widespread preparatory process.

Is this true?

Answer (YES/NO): YES